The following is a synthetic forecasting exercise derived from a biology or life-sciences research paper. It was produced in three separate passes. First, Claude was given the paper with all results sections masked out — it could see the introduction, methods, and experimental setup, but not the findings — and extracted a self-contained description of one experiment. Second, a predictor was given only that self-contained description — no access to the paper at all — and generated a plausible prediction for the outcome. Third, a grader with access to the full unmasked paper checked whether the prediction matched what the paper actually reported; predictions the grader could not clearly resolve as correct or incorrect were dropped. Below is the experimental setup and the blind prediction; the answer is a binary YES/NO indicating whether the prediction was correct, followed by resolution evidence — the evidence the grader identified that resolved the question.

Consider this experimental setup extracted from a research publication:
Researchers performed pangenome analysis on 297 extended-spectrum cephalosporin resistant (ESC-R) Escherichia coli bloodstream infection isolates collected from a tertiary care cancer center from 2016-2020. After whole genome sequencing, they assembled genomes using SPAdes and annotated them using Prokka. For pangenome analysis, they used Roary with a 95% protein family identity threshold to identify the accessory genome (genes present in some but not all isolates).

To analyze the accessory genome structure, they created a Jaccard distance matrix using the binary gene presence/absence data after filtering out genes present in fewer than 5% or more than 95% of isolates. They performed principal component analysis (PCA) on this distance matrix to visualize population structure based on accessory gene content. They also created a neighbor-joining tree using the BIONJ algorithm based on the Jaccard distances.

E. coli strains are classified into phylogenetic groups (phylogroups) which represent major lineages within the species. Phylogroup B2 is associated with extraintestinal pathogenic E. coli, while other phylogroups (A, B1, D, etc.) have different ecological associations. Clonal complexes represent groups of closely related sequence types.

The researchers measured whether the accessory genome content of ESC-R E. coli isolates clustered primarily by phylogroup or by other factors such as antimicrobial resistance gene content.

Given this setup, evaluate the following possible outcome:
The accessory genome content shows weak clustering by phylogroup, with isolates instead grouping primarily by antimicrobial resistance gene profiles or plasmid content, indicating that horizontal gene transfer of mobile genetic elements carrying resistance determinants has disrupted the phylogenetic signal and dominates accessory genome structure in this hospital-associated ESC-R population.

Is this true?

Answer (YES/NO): NO